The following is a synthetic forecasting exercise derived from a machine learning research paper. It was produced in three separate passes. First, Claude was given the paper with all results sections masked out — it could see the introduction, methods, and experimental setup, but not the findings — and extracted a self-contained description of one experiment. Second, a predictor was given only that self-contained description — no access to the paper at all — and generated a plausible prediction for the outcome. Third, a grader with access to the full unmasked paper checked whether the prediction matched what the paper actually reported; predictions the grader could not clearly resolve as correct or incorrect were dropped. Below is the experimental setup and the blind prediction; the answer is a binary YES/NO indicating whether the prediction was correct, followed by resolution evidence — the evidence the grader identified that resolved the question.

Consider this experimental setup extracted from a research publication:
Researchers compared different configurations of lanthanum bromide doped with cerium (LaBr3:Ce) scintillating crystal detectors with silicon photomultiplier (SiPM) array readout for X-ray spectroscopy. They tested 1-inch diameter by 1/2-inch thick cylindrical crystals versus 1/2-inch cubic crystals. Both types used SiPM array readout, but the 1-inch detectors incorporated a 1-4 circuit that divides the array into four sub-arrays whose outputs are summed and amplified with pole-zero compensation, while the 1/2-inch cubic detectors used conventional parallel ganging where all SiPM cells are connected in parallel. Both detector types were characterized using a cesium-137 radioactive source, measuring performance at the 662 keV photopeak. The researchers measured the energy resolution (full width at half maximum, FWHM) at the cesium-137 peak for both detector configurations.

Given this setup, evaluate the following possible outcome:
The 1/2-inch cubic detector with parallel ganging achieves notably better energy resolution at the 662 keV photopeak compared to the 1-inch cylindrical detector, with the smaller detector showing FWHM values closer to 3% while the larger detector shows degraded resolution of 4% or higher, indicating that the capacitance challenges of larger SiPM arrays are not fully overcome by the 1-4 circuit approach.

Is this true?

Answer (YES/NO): NO